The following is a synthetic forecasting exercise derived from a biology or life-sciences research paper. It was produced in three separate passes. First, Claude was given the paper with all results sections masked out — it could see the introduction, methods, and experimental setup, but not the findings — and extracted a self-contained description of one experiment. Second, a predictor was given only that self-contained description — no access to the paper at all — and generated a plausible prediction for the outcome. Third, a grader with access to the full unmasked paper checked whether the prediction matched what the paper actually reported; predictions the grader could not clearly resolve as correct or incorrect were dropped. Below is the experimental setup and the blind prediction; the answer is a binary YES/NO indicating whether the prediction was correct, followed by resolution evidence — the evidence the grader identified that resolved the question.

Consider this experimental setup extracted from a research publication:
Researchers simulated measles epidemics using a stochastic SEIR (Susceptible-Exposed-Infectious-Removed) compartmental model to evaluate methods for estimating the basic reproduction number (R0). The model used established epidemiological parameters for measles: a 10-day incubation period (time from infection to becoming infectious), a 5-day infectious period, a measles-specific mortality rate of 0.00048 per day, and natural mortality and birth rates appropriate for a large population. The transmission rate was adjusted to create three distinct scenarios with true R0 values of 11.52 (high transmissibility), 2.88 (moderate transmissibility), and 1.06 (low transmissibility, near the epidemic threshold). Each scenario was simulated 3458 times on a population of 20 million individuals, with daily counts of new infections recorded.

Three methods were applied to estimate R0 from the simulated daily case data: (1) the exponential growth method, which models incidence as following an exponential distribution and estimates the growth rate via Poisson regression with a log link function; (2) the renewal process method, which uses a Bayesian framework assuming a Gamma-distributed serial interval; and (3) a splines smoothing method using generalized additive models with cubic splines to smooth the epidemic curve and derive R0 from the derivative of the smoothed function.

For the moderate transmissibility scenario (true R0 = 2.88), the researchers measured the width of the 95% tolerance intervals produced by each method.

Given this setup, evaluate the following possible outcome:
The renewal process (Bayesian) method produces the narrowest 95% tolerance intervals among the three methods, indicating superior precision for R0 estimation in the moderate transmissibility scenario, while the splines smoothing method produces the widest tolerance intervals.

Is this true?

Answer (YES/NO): NO